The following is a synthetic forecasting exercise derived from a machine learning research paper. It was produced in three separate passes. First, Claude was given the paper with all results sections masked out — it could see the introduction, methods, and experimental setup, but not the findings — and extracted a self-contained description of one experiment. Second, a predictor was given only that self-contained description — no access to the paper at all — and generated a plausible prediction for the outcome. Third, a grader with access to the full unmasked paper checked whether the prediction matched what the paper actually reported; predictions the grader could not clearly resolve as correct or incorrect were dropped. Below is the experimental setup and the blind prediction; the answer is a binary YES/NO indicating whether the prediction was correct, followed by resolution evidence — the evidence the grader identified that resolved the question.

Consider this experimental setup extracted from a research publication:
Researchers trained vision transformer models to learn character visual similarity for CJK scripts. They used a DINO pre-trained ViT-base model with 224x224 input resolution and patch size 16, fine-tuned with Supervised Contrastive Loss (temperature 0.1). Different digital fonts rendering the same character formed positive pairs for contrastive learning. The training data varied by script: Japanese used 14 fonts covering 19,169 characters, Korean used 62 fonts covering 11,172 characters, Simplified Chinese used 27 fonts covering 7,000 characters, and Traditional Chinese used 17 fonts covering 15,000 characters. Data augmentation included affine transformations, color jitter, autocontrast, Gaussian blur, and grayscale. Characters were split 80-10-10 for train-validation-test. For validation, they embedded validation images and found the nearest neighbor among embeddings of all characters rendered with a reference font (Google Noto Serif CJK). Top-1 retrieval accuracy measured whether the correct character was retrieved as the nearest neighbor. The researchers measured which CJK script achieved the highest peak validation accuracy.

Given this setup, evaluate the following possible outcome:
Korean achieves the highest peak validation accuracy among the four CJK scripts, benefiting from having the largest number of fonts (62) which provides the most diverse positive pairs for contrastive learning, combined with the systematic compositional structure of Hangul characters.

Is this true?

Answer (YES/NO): YES